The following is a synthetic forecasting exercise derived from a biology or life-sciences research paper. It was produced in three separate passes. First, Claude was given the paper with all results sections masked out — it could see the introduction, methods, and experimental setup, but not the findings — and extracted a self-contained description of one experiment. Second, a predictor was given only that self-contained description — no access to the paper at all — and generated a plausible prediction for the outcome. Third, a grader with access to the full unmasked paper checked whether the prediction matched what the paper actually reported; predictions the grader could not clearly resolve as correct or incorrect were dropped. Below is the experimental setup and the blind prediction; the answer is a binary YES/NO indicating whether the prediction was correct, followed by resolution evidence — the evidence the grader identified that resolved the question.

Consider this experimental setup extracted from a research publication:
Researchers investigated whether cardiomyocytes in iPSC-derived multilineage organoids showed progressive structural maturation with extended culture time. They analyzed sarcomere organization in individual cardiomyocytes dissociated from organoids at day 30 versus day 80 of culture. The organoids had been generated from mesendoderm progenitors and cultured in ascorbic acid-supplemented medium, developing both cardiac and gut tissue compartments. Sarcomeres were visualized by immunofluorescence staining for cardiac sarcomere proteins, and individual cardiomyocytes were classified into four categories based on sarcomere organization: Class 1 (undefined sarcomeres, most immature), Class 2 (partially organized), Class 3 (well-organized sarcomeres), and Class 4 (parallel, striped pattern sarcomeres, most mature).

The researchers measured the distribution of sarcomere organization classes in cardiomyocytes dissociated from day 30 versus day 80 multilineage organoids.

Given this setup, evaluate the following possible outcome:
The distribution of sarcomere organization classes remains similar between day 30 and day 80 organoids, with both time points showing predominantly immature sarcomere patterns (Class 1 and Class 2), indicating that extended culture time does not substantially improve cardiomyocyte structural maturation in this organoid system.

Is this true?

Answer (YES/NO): NO